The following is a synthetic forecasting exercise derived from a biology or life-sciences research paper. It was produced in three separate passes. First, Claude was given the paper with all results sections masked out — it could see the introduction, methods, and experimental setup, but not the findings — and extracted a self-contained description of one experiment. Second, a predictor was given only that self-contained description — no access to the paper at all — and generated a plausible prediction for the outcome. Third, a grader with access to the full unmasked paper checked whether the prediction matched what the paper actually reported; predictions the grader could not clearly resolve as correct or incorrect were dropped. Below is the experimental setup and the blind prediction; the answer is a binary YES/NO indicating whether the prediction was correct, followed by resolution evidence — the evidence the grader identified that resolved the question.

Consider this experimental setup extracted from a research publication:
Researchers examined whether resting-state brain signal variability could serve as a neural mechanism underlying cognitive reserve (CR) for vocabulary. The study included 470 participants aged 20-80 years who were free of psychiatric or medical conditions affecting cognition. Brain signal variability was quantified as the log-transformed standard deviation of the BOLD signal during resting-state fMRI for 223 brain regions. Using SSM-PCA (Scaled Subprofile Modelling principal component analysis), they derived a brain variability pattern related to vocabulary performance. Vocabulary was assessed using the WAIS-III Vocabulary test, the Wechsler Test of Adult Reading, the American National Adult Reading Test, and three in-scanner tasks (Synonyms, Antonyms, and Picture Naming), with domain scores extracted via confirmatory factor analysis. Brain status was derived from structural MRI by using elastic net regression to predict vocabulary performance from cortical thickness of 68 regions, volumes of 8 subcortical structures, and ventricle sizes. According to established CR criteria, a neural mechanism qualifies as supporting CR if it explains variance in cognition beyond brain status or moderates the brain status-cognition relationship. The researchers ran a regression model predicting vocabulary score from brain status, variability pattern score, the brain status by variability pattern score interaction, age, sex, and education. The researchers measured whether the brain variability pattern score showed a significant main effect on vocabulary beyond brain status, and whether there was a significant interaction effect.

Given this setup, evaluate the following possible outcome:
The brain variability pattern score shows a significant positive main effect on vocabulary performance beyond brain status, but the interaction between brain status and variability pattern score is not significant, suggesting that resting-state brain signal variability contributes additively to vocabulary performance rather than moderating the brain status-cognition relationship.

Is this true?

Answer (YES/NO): NO